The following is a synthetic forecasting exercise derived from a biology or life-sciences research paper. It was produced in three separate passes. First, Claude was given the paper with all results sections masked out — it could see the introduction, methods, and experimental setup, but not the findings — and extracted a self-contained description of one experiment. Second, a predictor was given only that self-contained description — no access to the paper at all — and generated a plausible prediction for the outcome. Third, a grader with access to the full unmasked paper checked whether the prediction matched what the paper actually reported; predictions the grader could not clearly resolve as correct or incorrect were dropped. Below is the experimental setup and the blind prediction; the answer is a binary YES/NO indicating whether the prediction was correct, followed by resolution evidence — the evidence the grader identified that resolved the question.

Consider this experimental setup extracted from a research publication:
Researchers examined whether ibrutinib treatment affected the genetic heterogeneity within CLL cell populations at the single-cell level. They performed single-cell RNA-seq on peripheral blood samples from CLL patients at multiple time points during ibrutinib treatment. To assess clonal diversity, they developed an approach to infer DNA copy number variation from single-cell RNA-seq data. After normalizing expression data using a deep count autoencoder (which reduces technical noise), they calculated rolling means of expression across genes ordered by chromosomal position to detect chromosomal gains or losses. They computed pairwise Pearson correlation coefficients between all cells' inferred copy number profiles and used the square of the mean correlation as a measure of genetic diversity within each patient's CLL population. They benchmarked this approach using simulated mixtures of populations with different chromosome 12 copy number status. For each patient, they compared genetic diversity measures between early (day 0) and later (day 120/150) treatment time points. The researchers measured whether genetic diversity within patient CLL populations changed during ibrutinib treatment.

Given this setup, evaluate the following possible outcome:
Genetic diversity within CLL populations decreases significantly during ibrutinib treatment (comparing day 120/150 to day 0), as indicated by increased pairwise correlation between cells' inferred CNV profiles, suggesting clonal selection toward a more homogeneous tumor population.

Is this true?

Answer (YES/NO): NO